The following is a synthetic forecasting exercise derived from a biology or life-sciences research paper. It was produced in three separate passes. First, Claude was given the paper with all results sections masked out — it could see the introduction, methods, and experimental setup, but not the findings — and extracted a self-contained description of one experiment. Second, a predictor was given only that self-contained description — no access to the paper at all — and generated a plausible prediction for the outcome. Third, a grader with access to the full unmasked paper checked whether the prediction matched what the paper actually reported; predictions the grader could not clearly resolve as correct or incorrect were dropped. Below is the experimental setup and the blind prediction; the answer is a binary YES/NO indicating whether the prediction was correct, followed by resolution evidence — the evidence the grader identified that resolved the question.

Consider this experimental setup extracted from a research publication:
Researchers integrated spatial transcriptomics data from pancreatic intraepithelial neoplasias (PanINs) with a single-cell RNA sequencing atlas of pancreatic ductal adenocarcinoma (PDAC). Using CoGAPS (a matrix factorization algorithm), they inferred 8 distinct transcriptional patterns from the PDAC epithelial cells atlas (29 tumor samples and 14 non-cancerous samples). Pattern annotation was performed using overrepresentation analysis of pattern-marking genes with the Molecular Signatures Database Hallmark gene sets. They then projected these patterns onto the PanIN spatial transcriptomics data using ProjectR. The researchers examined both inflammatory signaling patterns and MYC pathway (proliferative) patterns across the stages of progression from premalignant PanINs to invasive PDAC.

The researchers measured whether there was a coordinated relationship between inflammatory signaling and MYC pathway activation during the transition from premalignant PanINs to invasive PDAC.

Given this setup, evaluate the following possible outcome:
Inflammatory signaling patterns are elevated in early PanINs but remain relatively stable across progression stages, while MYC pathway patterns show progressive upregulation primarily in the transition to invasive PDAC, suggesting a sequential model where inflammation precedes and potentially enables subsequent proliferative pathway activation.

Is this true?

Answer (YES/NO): NO